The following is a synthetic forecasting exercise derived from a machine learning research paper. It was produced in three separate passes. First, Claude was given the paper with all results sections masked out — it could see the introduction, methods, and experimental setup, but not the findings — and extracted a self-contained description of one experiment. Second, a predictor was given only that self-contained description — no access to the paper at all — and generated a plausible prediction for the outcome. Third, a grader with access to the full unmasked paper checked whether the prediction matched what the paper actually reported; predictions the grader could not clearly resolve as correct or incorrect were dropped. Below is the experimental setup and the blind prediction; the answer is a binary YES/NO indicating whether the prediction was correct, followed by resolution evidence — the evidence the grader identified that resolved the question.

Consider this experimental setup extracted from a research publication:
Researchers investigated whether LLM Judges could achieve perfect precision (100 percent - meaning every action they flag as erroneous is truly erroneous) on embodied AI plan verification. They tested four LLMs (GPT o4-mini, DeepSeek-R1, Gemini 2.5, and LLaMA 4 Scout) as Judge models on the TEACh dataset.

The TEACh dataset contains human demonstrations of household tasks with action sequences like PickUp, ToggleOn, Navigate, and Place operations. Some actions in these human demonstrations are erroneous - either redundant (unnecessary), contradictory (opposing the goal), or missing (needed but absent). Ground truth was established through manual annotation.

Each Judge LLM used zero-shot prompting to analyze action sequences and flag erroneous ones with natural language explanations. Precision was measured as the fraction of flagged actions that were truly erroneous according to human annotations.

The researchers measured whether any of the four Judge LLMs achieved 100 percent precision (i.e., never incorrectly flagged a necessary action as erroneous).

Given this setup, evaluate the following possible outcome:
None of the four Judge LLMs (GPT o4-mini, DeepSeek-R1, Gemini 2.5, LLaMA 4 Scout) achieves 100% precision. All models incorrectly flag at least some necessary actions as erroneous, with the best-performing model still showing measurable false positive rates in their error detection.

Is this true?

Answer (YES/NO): NO